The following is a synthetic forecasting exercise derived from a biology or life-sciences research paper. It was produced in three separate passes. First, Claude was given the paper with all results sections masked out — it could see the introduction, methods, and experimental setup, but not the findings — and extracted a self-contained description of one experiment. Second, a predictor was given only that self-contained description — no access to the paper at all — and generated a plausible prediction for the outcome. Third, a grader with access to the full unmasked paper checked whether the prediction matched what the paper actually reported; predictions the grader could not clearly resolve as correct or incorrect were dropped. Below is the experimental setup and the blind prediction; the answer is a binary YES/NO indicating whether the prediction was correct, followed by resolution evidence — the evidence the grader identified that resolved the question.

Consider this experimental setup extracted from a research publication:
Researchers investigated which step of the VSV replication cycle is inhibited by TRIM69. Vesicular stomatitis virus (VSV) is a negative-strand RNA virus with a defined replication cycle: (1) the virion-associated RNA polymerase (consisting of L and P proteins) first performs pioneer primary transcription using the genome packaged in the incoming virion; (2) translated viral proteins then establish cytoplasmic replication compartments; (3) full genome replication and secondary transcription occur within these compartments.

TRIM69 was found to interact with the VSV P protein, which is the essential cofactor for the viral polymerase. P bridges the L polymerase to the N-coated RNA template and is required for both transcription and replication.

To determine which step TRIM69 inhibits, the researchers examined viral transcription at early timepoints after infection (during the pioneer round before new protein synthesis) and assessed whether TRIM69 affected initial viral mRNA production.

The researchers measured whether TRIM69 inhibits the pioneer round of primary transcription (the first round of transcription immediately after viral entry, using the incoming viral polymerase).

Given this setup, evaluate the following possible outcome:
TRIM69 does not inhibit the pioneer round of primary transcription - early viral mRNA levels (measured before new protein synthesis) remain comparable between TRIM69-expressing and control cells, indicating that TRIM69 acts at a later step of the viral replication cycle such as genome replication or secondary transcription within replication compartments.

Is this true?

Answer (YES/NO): NO